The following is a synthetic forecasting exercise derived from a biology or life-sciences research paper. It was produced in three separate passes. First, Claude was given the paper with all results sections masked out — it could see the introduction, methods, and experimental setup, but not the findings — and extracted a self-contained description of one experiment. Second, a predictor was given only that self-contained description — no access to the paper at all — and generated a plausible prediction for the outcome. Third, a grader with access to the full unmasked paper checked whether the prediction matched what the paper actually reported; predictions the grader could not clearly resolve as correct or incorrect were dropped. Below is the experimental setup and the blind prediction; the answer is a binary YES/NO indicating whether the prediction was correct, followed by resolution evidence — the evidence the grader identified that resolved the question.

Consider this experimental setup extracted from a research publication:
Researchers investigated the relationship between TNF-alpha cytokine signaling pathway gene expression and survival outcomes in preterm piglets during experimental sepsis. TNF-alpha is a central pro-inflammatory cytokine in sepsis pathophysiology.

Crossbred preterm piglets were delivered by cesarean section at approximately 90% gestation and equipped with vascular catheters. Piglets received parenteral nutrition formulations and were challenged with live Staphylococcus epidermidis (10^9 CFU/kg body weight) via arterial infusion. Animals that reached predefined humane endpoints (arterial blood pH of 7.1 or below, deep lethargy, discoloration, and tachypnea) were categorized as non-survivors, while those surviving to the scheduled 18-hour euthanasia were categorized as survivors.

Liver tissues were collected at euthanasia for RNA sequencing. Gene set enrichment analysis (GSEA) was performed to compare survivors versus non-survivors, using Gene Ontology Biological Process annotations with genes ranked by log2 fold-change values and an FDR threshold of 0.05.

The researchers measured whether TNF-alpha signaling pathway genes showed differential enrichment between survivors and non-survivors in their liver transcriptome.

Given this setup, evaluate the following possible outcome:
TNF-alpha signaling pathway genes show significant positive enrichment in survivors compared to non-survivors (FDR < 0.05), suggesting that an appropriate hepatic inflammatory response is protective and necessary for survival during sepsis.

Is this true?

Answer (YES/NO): NO